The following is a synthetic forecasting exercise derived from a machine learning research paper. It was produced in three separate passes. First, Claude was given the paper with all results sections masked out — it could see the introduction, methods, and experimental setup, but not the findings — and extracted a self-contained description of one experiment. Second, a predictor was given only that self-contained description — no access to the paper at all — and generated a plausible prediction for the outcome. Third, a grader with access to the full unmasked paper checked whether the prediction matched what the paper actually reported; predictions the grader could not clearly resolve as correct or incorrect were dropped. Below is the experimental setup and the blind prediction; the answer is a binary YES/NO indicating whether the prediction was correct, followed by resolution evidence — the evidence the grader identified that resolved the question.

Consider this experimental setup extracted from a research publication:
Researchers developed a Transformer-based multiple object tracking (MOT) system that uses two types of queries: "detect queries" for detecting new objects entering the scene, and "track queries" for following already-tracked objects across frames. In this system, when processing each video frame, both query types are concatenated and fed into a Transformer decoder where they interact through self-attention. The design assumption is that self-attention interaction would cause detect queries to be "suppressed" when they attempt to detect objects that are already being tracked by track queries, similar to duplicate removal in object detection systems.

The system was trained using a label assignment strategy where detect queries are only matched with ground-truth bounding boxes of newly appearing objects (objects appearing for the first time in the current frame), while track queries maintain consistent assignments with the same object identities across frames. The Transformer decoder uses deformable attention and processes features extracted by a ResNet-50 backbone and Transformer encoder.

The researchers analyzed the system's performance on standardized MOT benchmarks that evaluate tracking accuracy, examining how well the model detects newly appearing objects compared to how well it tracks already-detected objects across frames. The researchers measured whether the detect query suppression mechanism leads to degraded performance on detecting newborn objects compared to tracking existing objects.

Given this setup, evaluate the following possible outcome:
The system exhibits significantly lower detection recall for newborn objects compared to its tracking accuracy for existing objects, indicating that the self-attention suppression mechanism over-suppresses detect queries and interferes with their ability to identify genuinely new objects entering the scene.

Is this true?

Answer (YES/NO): YES